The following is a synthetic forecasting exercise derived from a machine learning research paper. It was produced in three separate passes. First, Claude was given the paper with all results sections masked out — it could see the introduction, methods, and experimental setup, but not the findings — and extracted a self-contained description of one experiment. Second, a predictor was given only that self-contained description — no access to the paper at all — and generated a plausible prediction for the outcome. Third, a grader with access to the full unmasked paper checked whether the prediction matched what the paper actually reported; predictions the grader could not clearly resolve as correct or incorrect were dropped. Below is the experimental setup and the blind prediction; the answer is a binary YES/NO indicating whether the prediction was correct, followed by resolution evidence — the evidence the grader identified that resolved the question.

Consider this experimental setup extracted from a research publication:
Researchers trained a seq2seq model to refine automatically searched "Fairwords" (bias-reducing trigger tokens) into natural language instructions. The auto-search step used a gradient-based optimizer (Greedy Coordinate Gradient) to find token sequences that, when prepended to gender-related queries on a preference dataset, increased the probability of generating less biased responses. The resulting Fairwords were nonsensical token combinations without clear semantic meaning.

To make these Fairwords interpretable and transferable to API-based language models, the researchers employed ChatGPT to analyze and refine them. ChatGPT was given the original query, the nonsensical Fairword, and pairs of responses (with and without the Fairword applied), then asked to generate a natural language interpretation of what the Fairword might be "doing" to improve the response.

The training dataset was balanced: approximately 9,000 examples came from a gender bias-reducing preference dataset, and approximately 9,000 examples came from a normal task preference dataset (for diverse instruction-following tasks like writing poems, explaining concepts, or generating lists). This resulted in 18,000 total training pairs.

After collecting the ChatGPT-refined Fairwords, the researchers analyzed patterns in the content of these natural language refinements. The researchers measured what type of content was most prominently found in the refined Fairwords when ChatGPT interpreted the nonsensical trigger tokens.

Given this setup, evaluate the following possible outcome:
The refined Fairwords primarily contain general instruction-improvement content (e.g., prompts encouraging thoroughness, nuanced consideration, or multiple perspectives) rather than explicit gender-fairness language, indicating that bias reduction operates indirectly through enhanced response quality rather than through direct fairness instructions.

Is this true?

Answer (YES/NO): NO